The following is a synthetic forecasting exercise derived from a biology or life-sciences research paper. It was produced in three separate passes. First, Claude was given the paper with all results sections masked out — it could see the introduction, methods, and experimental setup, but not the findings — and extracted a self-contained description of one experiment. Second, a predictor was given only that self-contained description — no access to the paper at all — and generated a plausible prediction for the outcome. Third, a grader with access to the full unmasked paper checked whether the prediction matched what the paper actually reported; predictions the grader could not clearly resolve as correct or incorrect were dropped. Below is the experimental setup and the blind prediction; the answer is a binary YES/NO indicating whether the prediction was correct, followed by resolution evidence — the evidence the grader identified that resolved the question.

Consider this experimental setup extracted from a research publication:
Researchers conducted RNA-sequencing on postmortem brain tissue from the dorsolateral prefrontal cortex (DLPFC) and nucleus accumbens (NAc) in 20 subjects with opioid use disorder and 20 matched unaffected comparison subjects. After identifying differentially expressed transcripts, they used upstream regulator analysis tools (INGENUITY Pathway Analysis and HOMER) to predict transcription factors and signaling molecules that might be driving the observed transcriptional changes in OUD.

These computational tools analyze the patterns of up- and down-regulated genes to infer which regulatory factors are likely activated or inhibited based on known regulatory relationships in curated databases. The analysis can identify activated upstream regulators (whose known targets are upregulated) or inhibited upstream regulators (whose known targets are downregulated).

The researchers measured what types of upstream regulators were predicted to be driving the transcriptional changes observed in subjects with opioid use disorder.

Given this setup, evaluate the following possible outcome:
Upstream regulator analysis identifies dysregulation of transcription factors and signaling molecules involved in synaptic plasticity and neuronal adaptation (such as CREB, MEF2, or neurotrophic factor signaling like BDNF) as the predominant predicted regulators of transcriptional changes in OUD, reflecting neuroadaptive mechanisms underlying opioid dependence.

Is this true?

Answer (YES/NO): NO